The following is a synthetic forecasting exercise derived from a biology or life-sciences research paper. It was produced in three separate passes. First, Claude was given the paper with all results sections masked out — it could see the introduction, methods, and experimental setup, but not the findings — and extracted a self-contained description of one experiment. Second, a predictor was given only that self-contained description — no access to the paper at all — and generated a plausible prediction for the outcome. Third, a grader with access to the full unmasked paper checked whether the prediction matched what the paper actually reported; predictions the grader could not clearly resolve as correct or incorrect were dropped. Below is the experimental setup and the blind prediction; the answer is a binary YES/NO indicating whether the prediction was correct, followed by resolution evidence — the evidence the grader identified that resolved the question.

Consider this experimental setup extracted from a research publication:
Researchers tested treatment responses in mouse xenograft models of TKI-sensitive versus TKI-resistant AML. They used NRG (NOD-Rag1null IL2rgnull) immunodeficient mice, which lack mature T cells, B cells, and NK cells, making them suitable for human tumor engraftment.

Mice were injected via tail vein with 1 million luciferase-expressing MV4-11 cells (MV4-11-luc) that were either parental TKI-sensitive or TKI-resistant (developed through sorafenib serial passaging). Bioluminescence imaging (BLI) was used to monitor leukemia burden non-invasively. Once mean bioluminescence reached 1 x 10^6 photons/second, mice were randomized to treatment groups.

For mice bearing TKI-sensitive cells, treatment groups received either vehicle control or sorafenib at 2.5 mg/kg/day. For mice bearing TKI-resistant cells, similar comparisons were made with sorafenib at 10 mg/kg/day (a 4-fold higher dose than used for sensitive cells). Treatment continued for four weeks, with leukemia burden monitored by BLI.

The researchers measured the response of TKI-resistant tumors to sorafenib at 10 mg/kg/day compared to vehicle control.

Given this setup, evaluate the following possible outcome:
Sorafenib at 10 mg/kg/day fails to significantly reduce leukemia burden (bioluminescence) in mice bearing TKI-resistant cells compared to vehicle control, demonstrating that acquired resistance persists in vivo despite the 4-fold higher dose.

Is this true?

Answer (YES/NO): YES